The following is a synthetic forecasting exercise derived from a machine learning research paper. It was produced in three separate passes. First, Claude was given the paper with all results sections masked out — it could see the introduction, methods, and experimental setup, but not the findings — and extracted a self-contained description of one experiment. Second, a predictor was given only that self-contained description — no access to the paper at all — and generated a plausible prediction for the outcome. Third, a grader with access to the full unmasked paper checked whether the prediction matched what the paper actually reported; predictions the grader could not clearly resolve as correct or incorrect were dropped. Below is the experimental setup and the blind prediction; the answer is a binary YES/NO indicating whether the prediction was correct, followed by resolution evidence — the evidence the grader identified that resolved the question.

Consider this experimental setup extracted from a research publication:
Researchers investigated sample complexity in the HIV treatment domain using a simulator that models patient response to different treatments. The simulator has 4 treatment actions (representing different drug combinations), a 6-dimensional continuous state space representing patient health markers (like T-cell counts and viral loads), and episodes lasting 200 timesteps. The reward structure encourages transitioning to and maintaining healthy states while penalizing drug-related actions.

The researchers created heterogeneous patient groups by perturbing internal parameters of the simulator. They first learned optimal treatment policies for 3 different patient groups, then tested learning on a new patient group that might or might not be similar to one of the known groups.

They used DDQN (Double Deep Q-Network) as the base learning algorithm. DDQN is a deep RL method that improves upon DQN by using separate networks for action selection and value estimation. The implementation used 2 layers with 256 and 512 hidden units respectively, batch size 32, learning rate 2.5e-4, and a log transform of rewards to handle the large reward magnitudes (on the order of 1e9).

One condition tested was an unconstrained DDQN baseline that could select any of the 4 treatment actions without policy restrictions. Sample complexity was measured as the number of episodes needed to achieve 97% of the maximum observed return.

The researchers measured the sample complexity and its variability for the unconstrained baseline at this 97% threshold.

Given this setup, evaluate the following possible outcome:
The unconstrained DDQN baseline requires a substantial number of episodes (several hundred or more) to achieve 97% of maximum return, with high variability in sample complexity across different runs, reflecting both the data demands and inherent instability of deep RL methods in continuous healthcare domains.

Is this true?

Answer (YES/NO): YES